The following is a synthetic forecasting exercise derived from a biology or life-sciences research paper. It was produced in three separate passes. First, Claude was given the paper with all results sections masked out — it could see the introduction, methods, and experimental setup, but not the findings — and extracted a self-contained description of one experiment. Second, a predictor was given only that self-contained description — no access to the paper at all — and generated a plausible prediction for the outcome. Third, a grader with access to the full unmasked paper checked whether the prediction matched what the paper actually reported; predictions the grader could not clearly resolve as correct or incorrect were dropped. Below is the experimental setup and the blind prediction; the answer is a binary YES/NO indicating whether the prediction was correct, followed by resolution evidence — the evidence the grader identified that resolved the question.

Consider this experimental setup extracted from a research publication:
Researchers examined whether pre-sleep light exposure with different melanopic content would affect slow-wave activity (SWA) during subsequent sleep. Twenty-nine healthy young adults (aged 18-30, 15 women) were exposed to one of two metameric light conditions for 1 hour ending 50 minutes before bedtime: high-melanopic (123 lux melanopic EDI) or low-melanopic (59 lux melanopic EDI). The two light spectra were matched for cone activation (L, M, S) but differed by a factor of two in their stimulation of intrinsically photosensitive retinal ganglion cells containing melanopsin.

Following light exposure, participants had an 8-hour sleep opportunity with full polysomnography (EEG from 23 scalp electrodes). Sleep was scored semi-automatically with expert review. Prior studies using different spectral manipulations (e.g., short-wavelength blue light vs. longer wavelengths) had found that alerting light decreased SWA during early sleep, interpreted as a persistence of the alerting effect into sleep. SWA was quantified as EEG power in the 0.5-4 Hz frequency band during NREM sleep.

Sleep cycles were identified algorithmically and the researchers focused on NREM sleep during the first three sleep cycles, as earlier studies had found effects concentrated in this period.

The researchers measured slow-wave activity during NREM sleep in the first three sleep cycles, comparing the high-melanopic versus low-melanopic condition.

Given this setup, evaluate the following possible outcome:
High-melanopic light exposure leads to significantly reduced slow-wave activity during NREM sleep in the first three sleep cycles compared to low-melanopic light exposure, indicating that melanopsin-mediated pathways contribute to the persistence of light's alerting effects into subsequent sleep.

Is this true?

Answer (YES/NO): NO